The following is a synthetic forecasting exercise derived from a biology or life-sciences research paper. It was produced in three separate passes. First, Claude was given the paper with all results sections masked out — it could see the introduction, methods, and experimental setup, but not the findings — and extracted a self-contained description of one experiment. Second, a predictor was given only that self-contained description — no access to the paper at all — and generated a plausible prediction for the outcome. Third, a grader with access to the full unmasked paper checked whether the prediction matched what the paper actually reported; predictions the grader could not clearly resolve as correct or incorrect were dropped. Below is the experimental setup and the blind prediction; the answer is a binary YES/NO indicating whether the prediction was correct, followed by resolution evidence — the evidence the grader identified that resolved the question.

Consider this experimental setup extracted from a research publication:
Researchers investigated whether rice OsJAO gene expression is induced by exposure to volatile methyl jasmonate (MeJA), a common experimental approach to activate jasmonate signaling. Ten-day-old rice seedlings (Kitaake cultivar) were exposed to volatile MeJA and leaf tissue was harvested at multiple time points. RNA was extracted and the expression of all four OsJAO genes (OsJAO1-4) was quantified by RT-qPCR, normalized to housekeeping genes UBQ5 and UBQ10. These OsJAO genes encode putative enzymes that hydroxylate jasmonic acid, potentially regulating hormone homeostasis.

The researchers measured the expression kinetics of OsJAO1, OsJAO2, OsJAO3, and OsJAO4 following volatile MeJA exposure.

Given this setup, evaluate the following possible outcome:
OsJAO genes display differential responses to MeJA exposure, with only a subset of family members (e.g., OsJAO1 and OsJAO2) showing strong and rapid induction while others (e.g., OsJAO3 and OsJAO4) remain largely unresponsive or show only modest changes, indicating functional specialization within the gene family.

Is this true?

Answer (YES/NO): NO